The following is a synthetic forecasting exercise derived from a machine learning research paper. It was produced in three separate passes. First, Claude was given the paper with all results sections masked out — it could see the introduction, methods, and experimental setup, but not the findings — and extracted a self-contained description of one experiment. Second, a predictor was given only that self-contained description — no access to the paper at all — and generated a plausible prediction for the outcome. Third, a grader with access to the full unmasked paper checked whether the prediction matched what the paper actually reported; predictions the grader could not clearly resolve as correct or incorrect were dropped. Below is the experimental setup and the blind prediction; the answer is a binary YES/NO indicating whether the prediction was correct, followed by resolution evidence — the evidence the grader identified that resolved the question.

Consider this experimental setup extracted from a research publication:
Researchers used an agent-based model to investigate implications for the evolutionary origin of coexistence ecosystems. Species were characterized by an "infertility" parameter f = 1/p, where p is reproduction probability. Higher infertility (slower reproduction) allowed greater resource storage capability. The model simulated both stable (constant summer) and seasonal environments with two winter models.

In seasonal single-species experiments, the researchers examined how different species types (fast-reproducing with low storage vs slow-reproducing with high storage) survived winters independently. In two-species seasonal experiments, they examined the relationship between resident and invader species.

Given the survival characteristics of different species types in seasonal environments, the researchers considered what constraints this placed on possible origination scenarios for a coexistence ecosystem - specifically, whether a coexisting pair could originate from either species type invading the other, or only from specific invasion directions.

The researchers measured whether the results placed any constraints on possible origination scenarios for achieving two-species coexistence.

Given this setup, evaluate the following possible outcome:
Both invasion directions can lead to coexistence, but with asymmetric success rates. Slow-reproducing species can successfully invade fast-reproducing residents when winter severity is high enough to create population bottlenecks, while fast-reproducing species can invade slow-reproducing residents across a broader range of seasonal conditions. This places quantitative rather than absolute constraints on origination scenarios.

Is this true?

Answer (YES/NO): NO